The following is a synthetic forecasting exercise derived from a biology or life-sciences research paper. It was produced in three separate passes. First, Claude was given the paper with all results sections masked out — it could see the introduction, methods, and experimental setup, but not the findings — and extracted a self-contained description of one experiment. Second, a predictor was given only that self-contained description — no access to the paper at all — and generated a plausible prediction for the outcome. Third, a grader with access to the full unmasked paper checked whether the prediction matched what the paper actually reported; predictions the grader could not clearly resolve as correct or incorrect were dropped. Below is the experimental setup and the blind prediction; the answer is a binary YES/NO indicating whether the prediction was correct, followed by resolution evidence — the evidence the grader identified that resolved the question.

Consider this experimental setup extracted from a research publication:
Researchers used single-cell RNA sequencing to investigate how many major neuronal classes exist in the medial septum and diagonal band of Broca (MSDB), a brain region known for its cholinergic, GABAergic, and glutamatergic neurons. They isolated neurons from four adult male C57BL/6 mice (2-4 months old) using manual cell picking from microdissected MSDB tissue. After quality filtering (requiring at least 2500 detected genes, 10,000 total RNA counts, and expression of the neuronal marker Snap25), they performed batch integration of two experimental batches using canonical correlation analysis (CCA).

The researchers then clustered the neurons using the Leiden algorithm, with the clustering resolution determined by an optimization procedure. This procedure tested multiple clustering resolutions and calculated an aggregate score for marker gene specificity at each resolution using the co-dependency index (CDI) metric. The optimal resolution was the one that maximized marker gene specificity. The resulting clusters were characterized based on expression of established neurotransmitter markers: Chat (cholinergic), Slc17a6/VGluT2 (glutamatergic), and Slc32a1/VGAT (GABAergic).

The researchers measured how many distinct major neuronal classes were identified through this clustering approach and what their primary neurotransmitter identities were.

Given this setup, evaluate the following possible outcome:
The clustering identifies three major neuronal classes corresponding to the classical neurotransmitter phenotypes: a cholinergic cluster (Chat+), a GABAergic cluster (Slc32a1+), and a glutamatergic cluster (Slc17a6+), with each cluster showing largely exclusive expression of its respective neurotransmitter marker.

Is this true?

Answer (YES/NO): NO